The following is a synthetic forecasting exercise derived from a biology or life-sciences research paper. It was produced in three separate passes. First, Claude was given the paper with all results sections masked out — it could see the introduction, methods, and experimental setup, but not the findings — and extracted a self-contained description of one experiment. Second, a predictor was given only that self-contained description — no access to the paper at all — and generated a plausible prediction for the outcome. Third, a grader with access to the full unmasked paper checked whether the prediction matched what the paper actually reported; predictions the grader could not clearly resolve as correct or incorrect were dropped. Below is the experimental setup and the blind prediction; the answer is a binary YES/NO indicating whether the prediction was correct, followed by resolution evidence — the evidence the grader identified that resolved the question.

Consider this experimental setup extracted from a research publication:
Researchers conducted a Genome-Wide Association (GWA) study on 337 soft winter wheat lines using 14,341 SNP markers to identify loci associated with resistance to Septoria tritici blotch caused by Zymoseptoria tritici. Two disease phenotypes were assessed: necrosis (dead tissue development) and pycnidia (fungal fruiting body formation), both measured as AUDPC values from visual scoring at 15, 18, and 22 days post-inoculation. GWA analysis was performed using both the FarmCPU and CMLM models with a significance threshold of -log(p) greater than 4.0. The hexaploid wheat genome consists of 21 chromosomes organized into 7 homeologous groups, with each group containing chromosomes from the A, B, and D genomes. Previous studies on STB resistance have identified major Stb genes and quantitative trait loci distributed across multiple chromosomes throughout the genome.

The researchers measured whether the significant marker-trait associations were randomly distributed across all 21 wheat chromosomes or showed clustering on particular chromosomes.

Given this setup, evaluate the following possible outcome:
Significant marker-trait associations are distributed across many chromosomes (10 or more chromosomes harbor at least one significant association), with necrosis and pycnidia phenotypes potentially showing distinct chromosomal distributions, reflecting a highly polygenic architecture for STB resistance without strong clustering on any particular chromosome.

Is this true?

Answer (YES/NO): NO